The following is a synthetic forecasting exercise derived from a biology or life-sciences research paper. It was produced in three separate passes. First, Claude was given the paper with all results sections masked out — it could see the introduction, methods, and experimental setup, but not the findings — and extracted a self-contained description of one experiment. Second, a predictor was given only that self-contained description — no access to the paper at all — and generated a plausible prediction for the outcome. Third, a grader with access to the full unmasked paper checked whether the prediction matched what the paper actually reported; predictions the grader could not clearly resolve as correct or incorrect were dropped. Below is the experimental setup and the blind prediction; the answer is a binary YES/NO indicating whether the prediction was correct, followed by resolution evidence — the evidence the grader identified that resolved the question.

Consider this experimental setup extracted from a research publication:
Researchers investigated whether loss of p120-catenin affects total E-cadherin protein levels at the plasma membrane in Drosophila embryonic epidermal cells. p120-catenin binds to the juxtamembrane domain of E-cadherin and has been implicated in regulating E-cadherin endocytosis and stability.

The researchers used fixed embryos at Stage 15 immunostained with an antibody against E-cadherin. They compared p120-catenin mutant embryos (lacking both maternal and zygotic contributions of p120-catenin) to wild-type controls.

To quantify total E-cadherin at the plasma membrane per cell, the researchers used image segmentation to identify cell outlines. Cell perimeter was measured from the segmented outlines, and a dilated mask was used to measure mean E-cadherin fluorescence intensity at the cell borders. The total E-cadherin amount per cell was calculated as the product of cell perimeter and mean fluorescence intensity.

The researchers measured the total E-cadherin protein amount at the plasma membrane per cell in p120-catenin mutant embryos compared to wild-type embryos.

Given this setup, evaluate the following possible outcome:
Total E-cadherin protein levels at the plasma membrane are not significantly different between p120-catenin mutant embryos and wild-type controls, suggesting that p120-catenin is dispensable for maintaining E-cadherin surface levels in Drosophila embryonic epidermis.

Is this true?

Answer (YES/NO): NO